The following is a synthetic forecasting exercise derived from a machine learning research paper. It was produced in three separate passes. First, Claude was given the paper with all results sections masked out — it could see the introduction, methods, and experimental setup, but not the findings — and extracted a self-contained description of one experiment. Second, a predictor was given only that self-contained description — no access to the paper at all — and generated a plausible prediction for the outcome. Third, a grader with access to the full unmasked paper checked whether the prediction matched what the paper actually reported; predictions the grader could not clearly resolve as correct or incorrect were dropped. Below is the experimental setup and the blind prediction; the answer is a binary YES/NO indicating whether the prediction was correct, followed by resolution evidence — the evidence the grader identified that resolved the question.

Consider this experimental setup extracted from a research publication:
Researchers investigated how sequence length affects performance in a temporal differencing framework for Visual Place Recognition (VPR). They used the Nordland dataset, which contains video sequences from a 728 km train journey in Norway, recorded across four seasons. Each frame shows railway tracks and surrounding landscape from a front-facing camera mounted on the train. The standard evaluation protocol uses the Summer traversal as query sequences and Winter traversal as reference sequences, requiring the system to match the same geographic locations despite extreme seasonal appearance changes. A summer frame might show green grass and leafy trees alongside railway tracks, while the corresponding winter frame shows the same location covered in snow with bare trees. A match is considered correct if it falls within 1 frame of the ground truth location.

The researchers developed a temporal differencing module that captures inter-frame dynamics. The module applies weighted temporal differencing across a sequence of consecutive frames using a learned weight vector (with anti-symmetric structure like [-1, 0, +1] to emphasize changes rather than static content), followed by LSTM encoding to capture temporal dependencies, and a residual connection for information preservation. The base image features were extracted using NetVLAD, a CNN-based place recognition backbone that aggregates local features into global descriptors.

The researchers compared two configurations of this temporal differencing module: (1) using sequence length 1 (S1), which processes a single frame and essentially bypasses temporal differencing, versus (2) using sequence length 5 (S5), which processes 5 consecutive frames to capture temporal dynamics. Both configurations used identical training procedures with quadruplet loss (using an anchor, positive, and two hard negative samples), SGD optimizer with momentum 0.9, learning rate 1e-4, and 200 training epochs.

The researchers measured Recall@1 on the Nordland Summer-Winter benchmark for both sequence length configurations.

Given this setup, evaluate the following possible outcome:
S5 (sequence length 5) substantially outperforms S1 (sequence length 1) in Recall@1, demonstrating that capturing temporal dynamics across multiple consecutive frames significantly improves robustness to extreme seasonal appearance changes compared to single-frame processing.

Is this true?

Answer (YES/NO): YES